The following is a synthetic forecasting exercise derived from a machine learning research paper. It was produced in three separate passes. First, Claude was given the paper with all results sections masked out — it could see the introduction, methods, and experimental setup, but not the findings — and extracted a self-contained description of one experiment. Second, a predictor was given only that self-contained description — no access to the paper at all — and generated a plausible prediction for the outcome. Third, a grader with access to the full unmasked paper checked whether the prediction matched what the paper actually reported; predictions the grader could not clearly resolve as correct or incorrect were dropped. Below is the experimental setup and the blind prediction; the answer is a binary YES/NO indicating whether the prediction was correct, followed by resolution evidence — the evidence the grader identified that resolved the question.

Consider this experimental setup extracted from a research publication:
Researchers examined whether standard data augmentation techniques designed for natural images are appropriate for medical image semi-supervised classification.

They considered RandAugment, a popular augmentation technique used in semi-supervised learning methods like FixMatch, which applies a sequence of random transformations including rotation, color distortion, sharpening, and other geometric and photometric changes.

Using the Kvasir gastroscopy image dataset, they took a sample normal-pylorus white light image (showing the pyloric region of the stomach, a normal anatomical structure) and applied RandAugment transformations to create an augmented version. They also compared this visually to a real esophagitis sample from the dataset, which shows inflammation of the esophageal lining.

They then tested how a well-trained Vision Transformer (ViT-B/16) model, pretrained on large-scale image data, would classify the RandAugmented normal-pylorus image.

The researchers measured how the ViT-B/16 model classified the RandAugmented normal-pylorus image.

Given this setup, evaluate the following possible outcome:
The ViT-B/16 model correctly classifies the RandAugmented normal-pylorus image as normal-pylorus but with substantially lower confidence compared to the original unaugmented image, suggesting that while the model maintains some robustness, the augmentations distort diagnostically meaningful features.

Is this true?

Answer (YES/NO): NO